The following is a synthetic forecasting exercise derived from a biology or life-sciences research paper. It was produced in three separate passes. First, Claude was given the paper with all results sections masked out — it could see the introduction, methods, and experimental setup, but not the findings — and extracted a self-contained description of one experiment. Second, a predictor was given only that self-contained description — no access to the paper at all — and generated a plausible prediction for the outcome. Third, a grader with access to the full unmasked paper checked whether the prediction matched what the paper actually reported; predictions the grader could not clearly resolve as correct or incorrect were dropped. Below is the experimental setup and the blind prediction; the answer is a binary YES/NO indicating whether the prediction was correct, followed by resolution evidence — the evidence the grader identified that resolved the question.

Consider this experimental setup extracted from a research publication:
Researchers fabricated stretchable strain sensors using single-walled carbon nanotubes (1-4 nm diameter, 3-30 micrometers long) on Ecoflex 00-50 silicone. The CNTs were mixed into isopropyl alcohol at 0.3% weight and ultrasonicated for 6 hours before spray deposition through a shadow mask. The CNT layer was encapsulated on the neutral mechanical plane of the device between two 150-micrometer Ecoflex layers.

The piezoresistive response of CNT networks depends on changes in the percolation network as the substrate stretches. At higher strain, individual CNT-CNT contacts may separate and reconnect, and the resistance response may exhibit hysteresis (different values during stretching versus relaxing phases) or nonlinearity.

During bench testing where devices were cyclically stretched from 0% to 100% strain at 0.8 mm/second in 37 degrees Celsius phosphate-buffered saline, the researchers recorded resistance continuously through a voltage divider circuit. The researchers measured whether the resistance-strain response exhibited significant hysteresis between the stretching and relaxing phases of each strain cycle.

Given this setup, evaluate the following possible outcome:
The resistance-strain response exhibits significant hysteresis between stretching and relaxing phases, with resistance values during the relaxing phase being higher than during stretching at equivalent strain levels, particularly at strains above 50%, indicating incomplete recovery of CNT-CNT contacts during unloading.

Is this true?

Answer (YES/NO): NO